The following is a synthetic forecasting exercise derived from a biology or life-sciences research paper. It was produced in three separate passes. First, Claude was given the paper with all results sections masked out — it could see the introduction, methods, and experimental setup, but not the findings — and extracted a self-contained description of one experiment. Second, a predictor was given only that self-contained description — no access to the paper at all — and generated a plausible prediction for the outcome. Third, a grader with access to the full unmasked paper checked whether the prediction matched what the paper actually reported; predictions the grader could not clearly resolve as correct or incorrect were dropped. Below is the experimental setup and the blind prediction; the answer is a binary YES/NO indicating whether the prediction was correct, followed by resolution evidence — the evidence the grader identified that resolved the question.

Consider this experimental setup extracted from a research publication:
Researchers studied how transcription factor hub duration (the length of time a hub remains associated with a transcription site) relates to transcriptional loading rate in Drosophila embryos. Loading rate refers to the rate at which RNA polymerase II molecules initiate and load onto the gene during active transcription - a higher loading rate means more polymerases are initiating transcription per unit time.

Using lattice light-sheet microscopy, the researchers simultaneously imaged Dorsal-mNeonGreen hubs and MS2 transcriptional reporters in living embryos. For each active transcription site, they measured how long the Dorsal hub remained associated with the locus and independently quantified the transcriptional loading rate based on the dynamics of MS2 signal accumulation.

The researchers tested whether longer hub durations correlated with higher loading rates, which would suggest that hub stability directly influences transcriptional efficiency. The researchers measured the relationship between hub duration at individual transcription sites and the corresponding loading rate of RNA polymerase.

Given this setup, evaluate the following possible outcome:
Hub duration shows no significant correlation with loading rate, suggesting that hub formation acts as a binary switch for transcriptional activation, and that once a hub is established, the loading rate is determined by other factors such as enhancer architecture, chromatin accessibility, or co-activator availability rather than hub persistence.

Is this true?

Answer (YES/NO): NO